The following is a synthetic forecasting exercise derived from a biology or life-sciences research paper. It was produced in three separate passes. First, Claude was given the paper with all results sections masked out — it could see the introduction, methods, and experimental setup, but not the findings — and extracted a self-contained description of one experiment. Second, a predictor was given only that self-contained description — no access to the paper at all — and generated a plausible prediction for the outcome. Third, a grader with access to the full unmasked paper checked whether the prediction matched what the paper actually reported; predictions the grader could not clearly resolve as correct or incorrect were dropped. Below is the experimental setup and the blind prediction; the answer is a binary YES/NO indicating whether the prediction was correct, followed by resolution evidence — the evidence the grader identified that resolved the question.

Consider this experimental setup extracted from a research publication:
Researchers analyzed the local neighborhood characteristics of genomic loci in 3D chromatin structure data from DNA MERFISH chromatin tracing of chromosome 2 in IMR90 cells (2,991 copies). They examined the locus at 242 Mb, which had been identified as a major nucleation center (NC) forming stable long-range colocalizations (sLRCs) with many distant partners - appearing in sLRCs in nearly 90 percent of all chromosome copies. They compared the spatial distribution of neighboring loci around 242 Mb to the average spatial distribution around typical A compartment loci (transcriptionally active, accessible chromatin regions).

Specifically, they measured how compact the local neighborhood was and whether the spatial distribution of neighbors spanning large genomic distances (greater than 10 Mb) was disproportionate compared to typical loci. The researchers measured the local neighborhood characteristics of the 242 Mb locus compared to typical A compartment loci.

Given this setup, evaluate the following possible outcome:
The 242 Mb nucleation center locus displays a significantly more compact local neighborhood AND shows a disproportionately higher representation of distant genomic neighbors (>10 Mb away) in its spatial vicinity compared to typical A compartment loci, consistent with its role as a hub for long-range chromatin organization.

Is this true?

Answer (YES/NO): YES